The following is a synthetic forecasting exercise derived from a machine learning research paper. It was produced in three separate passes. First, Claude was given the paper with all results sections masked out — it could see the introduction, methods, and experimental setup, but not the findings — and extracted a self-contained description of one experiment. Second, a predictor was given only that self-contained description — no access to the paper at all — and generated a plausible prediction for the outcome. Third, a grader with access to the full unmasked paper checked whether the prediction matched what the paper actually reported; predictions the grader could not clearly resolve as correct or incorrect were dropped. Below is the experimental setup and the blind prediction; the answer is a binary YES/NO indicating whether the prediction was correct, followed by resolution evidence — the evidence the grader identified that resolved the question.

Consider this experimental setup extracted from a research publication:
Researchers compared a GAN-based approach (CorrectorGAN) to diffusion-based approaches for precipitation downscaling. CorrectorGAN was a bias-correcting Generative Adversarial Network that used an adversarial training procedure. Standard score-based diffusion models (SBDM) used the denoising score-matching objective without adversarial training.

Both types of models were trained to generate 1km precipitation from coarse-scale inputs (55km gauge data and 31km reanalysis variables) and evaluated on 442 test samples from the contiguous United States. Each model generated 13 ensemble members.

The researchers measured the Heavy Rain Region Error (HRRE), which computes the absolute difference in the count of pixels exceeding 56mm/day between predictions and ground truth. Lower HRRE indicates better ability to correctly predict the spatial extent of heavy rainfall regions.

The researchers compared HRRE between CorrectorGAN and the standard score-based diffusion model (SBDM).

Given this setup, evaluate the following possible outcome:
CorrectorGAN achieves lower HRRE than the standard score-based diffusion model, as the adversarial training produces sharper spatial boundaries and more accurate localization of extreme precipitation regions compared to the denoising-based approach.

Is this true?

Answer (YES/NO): NO